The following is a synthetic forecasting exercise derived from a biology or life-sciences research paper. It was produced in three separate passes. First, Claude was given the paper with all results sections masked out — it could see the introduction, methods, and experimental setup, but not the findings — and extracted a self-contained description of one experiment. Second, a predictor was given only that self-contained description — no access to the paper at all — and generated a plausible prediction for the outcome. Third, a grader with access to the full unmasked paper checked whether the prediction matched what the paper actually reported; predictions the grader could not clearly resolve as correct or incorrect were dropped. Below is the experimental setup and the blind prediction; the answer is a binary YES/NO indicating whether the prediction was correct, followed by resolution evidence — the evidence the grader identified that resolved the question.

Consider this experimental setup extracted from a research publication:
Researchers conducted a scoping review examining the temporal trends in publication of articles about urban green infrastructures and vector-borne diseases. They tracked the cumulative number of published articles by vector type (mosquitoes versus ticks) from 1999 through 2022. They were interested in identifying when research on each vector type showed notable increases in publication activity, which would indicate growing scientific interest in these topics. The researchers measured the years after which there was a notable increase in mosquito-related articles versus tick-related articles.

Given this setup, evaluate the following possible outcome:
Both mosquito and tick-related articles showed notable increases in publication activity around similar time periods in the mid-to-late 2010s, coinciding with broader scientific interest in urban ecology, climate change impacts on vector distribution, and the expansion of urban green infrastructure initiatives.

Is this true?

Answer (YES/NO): NO